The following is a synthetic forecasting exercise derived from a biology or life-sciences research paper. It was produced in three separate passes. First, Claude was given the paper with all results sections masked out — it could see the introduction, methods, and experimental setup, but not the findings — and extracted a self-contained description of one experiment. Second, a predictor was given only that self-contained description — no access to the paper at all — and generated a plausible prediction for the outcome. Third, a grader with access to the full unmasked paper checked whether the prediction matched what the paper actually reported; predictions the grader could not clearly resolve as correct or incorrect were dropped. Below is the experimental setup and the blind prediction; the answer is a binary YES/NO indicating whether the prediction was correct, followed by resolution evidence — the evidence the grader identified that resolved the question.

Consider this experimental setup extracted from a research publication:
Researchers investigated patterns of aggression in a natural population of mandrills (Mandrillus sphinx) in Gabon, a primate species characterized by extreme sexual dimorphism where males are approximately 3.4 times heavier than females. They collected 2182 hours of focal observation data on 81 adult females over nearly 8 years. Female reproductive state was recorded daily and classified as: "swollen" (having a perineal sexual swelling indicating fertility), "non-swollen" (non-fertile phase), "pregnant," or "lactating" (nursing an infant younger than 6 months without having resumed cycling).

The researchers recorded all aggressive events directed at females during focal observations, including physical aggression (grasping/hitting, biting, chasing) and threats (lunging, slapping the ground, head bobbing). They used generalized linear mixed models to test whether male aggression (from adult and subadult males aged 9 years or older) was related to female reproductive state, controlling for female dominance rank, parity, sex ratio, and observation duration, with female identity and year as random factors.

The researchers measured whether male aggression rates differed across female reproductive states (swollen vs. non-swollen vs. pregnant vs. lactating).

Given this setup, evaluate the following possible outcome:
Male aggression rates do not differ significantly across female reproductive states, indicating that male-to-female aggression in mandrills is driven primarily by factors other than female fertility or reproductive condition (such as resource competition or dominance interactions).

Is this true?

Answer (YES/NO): NO